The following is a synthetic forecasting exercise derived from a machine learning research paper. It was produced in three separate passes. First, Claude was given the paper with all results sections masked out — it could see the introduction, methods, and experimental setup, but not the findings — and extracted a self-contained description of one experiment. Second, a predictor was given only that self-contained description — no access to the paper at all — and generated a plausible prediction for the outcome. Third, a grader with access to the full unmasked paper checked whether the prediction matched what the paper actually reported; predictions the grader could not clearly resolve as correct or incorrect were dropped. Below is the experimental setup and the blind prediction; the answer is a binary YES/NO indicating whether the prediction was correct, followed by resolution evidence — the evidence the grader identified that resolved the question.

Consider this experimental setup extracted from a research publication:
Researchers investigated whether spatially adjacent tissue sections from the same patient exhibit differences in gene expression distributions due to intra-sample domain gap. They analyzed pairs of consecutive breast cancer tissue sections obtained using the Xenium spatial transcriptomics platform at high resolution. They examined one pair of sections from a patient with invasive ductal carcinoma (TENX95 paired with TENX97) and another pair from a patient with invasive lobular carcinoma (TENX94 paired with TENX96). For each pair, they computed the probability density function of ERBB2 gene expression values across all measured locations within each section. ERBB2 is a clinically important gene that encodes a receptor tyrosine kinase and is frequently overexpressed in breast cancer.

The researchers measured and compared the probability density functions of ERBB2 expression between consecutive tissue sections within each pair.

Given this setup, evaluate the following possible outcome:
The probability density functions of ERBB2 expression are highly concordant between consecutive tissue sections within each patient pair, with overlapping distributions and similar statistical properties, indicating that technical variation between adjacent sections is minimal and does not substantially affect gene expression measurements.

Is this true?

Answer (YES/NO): NO